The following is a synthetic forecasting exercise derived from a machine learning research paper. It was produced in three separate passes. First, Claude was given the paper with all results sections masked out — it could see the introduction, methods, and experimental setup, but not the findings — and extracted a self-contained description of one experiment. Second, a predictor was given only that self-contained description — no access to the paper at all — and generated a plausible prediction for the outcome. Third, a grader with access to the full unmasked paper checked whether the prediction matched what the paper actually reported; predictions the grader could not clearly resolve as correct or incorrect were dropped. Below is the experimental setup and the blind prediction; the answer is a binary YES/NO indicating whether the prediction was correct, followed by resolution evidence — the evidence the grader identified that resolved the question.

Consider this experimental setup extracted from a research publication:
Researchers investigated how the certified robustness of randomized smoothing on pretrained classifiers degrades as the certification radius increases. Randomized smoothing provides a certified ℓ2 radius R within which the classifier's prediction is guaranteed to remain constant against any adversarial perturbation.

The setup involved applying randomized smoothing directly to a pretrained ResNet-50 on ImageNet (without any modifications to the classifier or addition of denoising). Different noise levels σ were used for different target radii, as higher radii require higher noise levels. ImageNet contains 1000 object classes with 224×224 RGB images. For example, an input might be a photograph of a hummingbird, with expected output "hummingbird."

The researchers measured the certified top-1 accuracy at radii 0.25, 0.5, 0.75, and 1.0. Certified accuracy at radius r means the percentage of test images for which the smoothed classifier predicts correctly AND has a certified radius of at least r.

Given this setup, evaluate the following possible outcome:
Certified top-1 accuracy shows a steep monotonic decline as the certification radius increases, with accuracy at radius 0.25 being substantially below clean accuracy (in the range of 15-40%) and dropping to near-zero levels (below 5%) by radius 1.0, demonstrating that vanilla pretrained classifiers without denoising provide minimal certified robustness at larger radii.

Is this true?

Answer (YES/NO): YES